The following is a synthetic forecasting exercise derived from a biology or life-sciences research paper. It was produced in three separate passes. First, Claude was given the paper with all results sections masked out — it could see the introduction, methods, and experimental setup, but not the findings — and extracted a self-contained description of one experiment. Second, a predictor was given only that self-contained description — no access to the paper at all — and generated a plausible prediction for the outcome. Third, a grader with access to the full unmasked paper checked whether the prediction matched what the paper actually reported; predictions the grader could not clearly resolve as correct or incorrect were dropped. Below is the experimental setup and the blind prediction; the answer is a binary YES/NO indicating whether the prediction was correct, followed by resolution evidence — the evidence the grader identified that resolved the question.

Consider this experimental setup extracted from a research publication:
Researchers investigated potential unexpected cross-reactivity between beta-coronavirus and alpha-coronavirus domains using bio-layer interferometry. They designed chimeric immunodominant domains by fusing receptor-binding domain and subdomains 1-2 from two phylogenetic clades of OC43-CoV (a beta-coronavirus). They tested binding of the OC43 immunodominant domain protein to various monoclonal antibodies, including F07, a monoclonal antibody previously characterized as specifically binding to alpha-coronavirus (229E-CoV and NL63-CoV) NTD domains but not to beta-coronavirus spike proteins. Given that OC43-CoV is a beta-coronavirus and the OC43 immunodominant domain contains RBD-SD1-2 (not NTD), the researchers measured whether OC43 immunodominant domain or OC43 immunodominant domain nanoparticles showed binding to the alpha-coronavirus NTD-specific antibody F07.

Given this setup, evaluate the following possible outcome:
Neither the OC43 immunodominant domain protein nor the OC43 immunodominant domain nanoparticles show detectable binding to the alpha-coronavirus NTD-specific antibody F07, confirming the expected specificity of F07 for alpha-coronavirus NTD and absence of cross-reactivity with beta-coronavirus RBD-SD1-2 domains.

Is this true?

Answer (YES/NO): NO